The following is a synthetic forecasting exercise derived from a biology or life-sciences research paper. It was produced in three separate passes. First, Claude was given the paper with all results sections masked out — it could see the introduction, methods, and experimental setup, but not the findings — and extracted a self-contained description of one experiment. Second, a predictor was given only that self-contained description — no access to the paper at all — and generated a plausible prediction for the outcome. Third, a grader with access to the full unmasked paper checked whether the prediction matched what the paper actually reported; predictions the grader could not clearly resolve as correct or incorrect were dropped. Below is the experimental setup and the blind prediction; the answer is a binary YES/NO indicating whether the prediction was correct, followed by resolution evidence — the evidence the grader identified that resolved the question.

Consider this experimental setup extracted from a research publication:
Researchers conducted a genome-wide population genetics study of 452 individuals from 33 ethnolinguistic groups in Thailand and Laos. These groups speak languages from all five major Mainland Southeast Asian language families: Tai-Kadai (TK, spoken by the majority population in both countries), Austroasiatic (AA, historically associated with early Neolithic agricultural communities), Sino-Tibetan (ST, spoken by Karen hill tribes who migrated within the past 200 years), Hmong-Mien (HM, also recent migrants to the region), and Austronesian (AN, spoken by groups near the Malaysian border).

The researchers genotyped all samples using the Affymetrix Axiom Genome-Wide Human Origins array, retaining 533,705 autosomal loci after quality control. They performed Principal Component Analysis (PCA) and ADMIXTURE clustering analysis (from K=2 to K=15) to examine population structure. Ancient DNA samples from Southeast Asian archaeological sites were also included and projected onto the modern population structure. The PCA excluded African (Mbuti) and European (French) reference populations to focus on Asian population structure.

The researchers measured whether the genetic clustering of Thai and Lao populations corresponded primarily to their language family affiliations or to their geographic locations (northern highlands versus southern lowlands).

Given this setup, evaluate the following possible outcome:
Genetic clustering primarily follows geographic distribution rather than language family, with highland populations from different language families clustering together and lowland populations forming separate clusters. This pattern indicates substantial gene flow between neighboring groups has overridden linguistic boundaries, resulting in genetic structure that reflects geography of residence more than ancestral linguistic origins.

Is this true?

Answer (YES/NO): NO